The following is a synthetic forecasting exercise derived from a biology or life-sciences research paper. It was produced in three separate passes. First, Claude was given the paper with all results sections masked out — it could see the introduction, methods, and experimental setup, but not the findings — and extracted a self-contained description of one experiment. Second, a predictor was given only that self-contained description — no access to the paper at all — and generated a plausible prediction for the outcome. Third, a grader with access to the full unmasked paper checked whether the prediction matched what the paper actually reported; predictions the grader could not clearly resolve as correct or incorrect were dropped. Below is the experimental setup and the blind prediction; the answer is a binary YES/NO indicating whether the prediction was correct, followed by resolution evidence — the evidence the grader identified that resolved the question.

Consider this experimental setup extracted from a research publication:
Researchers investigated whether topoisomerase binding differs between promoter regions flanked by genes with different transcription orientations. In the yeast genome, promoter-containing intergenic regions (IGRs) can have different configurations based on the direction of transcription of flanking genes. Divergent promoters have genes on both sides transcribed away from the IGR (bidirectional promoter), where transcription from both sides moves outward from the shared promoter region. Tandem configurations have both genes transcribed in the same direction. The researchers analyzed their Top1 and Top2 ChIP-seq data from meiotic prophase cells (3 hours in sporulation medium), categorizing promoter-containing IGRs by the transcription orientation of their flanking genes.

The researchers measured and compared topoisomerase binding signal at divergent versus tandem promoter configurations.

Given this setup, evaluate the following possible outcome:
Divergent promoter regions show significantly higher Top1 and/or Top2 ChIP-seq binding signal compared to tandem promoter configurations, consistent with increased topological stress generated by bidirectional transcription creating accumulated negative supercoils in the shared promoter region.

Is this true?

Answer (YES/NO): YES